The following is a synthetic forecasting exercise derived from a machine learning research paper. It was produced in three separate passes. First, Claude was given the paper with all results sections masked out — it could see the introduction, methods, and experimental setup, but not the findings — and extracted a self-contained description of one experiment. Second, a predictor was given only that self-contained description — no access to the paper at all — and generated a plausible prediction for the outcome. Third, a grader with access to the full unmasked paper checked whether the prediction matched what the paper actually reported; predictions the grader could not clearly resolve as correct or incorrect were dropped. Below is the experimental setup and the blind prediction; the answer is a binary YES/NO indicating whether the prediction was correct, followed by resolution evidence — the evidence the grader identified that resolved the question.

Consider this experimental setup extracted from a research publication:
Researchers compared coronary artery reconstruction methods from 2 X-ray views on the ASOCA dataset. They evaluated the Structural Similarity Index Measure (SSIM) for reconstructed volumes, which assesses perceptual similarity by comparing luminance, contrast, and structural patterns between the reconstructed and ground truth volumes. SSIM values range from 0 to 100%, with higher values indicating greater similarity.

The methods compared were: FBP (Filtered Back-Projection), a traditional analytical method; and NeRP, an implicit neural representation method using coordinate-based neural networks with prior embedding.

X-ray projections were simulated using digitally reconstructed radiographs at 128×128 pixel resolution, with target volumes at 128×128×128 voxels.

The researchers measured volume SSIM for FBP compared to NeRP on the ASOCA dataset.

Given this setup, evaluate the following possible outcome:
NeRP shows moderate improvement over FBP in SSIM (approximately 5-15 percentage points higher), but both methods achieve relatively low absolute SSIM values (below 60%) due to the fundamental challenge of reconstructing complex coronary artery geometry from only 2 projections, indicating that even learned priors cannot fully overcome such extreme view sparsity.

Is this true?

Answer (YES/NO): NO